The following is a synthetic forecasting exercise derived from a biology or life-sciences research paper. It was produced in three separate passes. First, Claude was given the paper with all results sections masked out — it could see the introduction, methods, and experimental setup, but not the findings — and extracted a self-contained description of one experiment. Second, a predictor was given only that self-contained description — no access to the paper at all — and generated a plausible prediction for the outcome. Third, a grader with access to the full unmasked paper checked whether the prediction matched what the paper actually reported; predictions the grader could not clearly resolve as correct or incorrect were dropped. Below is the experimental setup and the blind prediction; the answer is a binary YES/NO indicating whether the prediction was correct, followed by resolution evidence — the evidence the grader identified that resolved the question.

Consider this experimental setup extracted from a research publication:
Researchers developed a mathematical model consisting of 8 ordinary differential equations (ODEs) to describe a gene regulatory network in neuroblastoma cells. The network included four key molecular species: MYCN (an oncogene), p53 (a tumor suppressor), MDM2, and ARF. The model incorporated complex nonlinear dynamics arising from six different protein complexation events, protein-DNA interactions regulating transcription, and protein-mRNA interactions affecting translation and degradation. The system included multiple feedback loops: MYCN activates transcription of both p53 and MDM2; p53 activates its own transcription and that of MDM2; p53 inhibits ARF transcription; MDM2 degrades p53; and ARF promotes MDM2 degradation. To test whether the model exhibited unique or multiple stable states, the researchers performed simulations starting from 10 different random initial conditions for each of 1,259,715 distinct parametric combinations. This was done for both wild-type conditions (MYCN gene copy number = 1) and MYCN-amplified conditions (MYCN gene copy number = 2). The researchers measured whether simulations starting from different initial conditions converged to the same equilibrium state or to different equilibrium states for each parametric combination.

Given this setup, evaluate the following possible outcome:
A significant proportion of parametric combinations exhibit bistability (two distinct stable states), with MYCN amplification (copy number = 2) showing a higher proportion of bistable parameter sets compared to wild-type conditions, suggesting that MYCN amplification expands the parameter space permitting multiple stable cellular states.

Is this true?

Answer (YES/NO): NO